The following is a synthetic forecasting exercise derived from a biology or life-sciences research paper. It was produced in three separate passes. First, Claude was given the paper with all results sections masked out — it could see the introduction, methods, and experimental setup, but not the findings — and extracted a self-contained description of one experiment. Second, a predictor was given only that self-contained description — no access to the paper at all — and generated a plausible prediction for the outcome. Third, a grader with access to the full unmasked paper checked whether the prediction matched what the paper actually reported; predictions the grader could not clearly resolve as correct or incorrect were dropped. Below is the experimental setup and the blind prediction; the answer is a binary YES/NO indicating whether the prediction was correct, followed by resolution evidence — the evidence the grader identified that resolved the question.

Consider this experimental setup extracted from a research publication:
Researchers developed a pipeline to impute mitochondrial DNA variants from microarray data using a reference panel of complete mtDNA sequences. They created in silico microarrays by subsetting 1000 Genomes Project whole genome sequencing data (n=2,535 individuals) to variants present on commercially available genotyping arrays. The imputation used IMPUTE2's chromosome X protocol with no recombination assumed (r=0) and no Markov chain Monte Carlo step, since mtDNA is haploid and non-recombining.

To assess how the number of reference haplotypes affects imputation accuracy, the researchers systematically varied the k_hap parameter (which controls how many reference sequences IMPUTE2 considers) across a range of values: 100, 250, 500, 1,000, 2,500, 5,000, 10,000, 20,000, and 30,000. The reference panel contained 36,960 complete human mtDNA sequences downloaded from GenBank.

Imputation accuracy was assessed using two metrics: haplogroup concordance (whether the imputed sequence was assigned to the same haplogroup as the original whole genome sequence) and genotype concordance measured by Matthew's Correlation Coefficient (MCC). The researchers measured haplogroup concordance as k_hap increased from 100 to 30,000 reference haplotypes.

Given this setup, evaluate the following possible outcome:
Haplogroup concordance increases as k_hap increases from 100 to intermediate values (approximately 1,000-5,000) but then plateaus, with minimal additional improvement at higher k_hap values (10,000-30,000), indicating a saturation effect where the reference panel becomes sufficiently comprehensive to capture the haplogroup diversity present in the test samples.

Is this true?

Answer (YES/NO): NO